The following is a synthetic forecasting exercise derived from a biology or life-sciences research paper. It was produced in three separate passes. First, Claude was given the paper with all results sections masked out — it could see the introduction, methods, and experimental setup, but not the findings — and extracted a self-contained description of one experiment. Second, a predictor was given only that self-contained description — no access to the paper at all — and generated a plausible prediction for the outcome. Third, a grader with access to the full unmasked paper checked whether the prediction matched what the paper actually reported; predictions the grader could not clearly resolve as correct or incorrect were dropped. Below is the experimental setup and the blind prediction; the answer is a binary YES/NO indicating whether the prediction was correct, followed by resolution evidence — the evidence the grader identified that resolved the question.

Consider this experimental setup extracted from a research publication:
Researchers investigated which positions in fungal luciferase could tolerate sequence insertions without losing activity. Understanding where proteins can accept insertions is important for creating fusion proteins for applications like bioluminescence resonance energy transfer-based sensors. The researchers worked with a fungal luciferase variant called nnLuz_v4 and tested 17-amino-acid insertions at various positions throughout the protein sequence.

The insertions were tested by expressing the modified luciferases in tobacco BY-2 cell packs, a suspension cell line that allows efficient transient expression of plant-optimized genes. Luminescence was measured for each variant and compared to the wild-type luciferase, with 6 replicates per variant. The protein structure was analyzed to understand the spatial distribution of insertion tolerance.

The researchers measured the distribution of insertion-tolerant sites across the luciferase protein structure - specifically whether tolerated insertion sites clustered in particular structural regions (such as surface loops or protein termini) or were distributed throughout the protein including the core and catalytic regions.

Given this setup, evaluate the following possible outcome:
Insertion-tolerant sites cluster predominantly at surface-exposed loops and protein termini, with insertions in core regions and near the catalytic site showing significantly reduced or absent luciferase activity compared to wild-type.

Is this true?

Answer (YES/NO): NO